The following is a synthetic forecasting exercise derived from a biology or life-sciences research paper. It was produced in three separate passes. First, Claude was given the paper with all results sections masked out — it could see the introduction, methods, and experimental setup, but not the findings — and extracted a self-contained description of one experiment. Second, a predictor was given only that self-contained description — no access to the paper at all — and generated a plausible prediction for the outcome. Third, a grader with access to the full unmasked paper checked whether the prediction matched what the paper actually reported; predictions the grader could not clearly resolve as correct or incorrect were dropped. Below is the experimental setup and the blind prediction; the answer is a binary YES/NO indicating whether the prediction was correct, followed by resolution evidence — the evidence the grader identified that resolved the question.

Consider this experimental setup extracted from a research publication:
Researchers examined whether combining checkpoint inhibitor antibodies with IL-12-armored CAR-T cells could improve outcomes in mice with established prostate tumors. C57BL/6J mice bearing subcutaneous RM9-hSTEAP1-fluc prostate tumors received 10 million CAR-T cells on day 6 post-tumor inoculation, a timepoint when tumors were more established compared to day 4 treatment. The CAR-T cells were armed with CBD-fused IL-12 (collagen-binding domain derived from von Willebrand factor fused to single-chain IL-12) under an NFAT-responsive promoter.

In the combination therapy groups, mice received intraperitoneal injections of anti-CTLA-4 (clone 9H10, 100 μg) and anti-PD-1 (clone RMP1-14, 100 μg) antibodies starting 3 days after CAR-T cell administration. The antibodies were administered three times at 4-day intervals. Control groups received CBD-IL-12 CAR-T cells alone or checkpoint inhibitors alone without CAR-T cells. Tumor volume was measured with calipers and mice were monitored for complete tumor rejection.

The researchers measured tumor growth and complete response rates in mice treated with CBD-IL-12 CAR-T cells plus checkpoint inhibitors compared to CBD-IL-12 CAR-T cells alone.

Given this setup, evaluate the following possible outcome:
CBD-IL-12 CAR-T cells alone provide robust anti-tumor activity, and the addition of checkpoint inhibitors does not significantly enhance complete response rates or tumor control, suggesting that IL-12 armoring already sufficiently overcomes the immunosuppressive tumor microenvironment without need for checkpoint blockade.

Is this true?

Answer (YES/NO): NO